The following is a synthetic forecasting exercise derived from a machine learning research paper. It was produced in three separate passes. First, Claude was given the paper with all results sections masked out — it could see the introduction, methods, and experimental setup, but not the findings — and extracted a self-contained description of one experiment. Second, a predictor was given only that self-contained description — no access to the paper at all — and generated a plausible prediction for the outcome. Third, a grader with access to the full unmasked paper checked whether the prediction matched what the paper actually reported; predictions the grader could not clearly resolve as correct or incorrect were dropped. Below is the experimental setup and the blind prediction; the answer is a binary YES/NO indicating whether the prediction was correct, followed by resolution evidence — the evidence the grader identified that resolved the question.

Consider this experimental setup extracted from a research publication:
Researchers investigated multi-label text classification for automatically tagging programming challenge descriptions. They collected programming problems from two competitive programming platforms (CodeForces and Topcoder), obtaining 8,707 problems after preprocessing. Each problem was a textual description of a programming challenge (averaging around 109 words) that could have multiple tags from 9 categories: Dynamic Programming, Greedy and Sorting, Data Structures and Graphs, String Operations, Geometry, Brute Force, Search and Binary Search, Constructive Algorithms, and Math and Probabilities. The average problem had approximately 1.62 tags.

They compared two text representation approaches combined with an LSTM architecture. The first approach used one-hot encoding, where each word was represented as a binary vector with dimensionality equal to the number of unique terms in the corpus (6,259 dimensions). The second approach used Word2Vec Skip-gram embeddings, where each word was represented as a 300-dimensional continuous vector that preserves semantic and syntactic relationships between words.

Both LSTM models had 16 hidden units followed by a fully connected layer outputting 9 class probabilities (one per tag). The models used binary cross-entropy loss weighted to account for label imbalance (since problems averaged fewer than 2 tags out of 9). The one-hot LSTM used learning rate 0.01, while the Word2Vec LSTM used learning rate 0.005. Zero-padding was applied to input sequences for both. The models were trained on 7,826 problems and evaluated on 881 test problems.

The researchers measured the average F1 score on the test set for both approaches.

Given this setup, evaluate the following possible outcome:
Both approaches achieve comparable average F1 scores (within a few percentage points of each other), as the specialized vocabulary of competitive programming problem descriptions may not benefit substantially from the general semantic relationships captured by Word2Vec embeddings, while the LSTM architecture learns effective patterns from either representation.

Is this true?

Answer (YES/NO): YES